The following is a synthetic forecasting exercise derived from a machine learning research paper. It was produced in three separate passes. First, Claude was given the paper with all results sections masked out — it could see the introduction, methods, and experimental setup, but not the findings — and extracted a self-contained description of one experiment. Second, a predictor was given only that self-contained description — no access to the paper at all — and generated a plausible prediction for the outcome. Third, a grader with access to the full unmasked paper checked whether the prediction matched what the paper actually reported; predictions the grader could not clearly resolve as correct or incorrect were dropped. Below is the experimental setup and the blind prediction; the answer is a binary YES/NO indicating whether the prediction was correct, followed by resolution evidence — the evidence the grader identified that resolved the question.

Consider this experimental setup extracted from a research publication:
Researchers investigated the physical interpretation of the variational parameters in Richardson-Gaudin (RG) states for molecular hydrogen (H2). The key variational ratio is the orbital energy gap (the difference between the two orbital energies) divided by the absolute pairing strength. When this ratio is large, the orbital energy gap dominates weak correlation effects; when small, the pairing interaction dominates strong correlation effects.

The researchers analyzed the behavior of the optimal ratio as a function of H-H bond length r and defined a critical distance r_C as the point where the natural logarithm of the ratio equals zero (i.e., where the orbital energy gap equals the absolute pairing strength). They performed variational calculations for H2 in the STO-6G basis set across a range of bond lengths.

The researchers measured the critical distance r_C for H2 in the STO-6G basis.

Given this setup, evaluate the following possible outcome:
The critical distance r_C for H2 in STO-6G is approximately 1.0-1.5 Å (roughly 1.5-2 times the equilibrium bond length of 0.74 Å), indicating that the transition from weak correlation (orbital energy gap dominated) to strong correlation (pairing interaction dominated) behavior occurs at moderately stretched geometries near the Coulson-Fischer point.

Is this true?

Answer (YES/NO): NO